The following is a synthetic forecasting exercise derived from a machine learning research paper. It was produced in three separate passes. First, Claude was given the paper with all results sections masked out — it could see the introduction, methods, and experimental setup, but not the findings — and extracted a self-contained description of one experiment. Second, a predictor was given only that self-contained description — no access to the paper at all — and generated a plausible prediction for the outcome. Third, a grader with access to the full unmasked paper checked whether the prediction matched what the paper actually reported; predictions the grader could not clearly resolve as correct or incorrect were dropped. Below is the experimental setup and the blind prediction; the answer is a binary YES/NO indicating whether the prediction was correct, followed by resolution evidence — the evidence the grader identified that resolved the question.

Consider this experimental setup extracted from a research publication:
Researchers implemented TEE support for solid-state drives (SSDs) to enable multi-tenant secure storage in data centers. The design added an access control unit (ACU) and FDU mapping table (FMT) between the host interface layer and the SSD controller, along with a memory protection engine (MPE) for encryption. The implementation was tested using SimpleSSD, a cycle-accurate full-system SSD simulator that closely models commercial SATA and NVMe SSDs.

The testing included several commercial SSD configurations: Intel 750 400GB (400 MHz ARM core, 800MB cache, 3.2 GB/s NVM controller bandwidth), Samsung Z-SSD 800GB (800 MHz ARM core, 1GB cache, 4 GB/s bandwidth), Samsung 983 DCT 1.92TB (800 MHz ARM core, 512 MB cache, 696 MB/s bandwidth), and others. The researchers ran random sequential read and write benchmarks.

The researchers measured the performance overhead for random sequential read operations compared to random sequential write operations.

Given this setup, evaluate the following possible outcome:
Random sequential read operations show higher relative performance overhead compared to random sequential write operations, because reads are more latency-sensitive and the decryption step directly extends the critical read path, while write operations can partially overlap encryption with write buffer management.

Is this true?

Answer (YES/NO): NO